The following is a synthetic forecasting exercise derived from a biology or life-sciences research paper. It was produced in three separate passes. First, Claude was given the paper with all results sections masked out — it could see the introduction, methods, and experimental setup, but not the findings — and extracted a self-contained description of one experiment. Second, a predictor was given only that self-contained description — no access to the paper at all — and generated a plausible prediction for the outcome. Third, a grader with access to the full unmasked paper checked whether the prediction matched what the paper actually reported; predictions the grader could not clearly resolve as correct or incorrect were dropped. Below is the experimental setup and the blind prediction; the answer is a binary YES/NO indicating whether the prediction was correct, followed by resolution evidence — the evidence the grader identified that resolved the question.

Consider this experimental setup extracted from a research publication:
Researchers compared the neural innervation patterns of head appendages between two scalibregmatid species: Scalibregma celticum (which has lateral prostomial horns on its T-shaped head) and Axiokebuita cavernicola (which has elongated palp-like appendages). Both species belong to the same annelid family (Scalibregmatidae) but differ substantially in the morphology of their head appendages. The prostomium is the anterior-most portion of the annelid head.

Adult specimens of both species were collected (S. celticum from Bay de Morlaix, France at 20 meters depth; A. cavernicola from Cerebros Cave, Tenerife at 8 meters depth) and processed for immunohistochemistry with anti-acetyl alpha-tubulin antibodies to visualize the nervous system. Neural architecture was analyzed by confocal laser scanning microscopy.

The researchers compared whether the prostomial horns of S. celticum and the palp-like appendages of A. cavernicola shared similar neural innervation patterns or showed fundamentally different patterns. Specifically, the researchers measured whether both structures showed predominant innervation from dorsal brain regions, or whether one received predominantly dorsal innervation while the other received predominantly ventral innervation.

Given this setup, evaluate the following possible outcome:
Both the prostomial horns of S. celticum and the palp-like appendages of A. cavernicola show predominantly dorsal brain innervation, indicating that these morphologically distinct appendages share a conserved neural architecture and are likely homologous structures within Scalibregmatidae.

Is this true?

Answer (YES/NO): YES